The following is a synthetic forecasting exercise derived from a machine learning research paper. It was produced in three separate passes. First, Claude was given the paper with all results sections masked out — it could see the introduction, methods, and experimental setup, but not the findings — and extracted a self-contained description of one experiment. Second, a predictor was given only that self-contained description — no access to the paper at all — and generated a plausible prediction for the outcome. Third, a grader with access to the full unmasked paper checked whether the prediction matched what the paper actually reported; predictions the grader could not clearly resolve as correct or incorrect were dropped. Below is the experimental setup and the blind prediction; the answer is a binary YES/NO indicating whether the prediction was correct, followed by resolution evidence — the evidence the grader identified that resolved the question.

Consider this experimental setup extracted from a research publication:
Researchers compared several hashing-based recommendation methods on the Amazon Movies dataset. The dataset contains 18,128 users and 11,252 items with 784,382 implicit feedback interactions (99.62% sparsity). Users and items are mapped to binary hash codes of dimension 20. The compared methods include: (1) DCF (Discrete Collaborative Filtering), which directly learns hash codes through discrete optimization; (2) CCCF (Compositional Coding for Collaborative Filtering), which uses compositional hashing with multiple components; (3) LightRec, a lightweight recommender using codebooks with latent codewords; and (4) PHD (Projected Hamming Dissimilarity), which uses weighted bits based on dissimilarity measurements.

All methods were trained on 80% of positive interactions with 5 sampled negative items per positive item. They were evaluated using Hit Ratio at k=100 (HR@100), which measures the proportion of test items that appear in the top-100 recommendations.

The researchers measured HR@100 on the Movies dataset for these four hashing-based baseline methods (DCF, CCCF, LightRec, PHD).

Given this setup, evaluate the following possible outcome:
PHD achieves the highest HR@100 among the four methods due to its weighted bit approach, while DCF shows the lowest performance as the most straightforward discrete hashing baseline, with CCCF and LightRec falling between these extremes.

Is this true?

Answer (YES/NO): NO